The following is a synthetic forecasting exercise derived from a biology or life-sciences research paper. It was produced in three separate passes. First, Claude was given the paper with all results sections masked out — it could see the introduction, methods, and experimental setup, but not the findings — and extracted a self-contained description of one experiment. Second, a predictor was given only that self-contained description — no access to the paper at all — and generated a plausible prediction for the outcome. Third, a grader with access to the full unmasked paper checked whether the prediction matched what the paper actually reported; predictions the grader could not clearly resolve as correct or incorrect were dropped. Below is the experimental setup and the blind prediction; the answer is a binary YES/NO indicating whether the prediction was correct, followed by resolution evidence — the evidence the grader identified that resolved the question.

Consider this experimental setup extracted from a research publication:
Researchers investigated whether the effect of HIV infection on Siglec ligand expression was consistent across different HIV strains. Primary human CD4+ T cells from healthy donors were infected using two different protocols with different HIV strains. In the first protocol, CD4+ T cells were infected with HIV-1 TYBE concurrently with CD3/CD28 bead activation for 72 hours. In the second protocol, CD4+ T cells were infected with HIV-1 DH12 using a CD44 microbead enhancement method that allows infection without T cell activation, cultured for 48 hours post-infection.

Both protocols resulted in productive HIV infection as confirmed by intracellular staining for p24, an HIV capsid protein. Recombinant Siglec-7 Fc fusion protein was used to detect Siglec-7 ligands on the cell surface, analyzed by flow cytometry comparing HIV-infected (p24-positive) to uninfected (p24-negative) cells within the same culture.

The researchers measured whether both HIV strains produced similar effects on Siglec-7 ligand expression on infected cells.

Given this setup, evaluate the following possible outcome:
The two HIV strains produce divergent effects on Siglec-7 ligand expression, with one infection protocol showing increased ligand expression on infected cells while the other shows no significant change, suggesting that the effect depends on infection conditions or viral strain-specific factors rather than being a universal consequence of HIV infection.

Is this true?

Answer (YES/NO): NO